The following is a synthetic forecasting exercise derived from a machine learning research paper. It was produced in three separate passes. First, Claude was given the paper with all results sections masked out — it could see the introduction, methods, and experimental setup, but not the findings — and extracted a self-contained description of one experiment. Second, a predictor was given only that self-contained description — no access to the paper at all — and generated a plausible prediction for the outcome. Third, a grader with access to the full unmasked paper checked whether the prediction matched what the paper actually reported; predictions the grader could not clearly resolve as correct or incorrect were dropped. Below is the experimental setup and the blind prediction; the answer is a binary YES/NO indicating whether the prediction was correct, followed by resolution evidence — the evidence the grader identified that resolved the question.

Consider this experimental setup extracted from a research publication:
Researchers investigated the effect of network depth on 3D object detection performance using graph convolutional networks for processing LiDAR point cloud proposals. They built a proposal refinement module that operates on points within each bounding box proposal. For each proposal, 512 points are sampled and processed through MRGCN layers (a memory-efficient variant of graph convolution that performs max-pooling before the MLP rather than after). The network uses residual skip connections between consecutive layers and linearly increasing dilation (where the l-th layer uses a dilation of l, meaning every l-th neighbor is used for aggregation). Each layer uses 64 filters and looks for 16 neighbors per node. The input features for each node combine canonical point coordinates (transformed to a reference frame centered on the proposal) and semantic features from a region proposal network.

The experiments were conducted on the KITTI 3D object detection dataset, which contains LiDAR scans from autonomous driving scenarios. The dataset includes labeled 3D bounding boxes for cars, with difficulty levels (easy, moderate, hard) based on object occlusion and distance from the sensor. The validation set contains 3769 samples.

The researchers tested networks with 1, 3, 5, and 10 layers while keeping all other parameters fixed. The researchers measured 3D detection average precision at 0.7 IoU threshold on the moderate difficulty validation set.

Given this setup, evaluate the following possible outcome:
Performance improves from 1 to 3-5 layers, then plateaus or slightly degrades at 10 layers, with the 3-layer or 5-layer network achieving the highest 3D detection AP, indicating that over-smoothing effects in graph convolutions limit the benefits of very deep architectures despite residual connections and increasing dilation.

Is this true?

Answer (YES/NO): NO